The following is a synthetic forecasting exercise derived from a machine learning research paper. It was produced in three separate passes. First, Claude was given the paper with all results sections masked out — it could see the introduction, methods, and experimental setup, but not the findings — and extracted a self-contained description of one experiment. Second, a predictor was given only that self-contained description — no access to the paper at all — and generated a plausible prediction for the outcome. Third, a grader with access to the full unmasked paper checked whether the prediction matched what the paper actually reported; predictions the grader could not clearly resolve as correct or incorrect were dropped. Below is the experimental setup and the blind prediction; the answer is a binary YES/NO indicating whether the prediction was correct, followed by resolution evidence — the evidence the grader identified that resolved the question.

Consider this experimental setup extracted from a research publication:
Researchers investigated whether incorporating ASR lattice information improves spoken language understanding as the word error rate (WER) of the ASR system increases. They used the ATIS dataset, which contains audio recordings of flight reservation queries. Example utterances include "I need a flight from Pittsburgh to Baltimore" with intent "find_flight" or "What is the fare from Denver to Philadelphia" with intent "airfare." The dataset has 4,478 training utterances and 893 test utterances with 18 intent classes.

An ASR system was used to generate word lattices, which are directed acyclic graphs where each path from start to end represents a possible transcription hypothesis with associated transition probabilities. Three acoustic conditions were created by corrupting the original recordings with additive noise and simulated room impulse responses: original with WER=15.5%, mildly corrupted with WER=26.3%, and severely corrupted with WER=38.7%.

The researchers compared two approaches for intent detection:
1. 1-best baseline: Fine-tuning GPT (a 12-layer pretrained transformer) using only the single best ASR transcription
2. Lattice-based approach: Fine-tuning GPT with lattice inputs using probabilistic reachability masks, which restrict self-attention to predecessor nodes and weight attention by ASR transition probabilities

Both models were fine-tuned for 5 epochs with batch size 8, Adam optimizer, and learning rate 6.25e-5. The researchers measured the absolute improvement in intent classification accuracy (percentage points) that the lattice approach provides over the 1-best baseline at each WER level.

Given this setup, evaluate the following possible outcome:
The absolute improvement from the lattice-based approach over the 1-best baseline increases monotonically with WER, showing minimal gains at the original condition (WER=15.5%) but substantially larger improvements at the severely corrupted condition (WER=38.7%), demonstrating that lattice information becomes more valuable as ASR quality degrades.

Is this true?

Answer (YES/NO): NO